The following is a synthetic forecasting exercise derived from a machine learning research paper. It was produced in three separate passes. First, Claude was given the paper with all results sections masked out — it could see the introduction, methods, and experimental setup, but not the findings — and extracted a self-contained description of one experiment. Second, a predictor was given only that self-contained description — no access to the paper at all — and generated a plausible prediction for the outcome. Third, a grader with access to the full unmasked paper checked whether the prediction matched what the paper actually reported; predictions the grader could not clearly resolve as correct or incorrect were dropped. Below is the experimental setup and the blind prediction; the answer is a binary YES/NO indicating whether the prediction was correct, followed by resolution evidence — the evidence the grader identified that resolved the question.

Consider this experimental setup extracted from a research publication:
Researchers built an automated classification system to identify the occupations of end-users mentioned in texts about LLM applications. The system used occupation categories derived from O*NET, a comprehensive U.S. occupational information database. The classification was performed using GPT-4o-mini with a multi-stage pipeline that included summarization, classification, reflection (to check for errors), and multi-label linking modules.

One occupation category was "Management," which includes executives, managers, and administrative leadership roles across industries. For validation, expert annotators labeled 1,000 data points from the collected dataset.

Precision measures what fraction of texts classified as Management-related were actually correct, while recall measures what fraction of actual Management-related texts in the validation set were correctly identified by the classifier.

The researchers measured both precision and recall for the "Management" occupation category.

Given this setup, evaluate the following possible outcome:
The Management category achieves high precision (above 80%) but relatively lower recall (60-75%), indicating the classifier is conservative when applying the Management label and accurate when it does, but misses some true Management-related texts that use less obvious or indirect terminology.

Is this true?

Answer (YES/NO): YES